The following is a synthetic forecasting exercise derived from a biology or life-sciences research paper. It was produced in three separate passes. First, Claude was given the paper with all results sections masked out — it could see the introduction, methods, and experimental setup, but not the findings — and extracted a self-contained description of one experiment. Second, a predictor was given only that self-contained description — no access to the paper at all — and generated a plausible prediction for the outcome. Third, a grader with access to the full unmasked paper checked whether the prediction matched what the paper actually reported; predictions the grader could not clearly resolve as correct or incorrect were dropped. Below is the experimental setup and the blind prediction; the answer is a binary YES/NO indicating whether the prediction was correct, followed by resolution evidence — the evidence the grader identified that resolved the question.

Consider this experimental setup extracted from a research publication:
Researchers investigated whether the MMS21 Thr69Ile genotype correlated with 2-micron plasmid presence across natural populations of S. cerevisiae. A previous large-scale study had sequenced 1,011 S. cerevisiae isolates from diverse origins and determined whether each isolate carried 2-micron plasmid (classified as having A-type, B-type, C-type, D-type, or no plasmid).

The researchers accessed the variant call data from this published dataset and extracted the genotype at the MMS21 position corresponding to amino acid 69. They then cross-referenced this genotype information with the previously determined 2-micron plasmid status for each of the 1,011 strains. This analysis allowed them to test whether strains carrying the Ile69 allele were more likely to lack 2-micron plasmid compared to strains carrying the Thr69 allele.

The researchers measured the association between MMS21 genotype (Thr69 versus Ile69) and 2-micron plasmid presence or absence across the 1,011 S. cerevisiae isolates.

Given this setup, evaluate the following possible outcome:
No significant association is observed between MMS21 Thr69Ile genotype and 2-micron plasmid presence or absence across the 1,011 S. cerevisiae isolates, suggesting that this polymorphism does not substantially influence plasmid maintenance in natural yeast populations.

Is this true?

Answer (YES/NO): NO